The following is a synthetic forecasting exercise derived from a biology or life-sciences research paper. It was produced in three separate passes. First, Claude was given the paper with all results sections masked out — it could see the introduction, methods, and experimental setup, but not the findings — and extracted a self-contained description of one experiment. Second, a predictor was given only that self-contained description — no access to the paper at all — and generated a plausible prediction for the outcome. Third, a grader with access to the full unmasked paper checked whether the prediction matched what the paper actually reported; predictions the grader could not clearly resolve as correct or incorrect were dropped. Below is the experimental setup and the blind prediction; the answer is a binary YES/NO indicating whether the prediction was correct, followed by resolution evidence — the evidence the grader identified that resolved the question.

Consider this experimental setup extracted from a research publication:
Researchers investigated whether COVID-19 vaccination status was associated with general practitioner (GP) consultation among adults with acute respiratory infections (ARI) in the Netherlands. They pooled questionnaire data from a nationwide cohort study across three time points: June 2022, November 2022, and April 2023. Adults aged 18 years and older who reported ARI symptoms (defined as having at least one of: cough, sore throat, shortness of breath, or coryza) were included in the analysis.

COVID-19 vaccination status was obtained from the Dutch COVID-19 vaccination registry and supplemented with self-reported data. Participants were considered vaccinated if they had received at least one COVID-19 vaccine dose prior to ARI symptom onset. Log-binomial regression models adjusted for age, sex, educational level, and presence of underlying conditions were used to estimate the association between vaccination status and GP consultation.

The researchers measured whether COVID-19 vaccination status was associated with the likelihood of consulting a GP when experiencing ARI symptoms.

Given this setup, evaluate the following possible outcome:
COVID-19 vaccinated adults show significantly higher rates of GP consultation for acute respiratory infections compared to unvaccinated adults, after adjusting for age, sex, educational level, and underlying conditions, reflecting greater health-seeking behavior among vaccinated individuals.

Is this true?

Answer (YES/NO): YES